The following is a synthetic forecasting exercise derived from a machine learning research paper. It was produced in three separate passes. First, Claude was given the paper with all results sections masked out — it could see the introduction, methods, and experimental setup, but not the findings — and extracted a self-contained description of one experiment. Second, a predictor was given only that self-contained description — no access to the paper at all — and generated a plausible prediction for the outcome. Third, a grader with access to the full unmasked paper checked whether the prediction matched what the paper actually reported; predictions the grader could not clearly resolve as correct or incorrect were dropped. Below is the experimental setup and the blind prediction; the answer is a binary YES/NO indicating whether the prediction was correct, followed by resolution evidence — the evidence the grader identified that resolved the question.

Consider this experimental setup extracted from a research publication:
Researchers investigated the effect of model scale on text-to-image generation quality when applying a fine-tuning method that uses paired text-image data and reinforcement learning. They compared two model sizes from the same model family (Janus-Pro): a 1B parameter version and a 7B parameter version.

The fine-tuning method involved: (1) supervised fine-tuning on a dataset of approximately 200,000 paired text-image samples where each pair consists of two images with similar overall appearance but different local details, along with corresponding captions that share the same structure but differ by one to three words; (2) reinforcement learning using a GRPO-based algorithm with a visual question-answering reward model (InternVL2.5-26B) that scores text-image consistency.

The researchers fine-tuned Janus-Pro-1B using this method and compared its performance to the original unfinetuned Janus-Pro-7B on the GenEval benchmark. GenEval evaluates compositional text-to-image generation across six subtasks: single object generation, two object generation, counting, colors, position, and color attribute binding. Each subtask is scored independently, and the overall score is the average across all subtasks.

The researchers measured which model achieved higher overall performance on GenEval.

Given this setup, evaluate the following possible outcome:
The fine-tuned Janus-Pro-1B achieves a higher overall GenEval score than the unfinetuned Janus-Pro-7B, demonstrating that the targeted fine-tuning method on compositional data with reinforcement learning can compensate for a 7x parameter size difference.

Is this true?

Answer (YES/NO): YES